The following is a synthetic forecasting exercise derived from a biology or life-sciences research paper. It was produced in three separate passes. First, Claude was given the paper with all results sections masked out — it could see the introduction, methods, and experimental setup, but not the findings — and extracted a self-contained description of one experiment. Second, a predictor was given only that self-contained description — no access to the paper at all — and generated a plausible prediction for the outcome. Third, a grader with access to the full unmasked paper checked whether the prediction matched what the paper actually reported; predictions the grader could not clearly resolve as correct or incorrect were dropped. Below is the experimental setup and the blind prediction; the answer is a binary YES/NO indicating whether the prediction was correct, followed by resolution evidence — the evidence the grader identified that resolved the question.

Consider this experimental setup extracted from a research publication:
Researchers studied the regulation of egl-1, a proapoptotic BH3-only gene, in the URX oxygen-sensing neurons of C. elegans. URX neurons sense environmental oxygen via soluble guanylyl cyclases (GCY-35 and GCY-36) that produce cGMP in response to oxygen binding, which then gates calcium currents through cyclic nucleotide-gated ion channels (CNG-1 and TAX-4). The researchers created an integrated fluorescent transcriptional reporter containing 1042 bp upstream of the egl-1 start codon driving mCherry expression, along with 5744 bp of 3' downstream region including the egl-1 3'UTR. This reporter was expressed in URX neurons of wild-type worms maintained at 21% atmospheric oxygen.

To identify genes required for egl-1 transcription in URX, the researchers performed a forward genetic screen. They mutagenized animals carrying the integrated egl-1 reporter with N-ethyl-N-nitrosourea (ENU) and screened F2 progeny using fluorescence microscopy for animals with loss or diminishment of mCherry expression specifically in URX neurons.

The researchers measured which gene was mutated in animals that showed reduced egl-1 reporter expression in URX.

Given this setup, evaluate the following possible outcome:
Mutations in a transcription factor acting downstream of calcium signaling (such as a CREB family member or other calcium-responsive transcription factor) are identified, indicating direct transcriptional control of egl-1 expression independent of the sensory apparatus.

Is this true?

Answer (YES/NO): NO